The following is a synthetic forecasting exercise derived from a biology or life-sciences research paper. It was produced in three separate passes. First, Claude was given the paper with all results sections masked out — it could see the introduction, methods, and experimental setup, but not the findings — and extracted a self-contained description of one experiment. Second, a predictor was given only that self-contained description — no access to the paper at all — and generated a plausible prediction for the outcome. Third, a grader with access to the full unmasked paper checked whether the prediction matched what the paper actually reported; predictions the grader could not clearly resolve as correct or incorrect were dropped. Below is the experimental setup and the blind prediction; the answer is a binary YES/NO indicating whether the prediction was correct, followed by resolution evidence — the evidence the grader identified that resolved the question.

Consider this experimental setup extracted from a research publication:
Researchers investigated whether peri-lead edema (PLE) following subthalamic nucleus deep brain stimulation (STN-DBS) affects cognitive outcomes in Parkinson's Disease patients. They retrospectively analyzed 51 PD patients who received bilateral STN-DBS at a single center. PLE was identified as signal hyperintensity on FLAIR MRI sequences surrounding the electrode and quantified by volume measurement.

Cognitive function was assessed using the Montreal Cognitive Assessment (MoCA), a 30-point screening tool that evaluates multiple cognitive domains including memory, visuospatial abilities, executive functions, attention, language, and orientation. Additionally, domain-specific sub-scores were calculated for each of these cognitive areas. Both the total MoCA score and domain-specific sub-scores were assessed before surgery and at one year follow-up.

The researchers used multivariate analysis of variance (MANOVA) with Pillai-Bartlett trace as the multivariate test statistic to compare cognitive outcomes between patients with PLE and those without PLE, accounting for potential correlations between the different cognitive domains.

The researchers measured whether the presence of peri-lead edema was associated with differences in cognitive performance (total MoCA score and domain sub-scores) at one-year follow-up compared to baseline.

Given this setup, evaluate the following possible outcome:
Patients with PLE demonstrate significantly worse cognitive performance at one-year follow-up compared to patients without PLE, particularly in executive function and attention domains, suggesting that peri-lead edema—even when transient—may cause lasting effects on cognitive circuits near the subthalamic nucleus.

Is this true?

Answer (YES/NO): NO